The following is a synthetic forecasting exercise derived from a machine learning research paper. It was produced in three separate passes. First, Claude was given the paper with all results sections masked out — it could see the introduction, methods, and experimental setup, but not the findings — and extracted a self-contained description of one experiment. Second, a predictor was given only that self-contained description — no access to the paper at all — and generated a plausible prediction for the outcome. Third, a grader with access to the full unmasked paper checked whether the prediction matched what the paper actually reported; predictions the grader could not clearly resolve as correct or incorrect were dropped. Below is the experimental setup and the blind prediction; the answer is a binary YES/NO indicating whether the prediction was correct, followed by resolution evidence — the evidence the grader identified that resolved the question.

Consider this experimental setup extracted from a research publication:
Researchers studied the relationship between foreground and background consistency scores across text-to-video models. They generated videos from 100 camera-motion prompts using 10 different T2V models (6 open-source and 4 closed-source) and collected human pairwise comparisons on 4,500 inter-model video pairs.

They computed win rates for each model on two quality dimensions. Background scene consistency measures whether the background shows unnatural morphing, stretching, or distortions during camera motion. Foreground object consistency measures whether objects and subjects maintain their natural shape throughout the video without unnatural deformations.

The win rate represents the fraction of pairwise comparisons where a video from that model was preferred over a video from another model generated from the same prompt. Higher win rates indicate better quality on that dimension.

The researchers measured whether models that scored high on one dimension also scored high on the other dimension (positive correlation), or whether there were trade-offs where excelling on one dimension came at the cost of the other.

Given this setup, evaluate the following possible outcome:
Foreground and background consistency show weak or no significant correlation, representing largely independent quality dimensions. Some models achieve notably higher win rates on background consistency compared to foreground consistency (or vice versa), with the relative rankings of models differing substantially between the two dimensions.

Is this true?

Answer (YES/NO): NO